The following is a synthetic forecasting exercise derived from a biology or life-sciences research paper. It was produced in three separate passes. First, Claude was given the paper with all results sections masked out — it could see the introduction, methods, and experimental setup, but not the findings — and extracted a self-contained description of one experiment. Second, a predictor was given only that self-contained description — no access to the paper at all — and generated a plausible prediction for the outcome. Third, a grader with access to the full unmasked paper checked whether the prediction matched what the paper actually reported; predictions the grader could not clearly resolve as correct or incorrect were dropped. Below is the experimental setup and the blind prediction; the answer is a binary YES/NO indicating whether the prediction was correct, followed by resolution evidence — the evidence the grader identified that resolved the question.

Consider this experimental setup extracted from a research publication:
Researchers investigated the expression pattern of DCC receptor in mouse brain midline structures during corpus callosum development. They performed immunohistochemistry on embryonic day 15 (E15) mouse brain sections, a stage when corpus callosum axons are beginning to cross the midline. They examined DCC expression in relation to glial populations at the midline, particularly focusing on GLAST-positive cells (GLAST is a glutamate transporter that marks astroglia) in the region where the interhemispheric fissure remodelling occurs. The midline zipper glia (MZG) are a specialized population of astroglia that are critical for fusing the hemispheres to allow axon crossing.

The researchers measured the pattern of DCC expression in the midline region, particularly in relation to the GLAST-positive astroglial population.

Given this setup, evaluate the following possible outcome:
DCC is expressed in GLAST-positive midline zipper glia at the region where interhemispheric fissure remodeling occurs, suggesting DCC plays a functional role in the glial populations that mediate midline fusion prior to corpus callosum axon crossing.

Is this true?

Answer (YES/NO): YES